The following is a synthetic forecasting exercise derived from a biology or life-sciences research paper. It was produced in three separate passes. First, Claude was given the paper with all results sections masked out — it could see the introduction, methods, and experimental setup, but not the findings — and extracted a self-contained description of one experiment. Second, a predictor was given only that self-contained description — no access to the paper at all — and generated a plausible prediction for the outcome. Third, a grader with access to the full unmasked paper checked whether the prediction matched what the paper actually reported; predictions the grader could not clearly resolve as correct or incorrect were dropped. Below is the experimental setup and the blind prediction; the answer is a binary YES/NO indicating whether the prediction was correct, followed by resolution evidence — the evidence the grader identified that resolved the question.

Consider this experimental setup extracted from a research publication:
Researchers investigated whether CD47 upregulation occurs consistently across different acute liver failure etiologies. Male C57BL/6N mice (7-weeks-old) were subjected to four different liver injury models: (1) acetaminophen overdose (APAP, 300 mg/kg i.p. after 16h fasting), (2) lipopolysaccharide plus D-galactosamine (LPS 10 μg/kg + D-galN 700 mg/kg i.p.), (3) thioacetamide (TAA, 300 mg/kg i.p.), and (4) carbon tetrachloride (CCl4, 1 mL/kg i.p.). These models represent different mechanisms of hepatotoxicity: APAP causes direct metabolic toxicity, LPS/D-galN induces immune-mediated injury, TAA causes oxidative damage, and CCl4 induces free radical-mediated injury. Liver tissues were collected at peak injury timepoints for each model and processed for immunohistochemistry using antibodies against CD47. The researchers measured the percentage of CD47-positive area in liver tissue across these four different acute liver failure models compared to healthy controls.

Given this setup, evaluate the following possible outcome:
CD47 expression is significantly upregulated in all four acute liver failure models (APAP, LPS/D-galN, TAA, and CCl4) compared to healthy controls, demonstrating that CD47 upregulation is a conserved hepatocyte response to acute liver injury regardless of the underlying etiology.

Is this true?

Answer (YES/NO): YES